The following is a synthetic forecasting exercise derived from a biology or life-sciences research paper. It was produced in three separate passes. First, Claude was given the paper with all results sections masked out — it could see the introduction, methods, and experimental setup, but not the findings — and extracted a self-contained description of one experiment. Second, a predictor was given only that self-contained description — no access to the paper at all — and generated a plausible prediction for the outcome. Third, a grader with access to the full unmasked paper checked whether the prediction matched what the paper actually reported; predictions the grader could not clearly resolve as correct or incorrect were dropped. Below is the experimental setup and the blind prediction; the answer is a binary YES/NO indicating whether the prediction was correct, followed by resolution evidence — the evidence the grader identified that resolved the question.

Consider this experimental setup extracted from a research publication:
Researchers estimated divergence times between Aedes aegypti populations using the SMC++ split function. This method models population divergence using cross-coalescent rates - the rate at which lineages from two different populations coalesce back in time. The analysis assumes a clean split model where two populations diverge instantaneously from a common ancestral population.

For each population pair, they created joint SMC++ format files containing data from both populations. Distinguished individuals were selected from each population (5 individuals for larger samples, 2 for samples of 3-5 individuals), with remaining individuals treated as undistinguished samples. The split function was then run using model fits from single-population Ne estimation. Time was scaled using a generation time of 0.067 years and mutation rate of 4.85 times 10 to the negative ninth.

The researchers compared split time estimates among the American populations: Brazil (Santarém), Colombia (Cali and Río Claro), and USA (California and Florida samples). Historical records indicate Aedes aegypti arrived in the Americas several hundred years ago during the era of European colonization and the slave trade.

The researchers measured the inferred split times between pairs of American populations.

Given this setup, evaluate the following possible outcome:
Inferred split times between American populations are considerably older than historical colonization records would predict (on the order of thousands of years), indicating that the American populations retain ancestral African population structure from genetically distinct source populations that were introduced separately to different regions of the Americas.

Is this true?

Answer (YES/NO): YES